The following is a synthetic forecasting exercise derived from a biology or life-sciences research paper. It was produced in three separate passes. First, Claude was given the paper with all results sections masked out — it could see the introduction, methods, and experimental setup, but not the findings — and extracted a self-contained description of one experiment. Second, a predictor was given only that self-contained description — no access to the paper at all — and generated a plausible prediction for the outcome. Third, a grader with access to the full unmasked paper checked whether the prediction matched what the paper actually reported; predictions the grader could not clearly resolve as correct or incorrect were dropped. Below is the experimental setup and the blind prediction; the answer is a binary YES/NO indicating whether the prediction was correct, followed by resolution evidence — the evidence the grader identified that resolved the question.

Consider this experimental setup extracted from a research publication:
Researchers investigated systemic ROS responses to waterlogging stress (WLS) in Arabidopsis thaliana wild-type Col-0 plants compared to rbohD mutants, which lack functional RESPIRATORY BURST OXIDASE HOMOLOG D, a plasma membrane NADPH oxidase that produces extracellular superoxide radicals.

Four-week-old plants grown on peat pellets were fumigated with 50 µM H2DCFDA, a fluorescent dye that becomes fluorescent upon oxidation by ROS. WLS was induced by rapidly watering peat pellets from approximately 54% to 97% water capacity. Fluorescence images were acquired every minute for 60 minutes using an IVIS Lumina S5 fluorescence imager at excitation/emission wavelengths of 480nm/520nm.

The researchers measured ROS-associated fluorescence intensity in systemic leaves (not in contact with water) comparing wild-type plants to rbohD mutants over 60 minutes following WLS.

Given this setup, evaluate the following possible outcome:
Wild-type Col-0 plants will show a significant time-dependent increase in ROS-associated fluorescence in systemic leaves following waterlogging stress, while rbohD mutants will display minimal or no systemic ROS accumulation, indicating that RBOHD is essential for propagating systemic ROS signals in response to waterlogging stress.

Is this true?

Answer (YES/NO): YES